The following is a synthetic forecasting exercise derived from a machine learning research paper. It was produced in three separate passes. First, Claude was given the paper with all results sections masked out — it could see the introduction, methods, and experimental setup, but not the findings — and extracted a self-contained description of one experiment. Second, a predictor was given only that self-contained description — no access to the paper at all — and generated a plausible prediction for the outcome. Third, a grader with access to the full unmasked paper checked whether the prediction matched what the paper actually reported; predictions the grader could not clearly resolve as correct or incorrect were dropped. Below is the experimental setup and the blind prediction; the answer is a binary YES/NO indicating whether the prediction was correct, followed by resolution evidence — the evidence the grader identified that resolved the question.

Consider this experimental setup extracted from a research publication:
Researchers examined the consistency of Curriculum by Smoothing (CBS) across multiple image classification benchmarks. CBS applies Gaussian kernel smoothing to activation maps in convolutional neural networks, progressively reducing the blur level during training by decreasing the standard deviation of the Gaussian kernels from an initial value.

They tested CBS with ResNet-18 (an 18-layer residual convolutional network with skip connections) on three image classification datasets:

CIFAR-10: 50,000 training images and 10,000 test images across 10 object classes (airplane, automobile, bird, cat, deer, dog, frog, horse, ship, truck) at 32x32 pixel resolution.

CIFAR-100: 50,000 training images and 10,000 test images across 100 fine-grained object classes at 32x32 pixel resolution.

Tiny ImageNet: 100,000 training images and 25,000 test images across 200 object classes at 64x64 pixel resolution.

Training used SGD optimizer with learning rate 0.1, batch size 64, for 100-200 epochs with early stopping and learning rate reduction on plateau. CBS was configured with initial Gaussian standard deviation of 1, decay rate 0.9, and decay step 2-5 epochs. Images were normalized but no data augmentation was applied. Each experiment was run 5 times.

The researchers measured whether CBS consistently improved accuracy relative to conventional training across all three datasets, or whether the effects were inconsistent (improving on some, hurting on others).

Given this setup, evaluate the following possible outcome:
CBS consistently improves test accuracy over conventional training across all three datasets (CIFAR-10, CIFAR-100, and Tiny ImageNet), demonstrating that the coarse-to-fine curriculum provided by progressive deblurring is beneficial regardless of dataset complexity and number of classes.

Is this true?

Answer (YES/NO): NO